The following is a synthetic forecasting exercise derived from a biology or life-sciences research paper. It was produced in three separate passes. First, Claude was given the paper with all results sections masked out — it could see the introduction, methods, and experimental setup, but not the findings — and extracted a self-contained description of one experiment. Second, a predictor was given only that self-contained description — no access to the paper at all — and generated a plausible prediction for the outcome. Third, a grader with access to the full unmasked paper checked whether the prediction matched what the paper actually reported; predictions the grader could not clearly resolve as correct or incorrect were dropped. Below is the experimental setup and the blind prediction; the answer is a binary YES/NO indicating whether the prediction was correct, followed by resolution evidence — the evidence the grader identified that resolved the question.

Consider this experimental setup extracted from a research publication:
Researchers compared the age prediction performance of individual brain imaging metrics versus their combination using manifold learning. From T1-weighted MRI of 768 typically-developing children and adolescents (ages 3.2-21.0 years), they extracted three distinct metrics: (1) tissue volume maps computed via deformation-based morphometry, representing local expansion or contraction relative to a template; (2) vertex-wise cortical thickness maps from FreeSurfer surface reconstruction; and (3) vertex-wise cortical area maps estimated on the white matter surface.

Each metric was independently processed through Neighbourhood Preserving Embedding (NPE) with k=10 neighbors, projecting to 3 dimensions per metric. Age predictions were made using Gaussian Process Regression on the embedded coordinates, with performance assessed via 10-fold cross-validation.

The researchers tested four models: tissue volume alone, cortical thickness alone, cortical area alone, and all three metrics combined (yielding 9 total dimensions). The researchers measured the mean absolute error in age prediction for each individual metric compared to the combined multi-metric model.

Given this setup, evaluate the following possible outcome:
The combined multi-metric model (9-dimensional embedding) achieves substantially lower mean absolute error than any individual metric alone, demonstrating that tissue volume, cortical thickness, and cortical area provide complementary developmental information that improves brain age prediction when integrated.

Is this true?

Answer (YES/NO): YES